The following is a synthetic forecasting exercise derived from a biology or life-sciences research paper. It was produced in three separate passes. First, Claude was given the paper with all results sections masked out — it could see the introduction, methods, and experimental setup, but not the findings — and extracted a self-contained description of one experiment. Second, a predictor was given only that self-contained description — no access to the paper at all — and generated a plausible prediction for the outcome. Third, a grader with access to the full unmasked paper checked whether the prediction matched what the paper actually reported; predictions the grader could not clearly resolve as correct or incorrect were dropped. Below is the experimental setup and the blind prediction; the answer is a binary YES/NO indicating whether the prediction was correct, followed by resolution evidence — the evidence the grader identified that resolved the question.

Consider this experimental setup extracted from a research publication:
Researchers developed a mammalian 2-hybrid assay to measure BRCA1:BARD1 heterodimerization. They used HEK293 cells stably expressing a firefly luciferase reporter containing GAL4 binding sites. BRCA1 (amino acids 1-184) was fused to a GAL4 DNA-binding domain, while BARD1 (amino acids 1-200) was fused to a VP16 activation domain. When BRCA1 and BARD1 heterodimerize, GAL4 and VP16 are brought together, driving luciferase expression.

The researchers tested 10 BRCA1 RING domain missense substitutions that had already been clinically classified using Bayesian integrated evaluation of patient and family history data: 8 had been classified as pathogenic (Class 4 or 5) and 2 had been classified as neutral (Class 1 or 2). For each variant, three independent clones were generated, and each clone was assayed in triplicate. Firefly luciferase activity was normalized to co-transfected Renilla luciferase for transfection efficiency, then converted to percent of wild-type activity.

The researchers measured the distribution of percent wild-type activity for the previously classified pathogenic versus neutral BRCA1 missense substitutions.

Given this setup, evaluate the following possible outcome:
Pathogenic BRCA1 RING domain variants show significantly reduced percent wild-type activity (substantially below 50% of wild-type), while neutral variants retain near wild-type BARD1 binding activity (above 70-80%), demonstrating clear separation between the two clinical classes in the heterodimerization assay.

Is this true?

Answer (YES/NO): NO